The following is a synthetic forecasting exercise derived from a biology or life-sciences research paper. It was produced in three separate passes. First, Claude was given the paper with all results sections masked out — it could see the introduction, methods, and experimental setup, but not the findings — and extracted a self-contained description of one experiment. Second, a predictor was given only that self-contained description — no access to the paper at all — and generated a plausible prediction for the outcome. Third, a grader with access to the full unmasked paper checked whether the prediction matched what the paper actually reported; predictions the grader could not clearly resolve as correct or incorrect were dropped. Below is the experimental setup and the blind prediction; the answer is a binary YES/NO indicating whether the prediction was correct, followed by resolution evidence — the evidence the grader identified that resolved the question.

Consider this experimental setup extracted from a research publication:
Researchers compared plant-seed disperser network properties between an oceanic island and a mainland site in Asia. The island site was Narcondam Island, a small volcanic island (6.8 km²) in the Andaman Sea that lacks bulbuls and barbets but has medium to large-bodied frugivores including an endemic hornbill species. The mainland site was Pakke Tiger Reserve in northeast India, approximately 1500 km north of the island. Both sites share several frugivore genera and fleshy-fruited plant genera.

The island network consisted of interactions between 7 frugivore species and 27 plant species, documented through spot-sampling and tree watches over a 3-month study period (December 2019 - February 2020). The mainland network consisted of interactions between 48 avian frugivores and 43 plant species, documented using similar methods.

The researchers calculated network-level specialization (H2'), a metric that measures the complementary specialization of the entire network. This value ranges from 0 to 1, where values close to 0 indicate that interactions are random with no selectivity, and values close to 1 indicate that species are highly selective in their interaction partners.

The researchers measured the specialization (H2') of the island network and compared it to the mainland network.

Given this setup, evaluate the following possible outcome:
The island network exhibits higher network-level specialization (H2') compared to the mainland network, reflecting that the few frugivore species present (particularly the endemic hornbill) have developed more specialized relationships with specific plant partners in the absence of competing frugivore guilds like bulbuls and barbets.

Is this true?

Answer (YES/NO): NO